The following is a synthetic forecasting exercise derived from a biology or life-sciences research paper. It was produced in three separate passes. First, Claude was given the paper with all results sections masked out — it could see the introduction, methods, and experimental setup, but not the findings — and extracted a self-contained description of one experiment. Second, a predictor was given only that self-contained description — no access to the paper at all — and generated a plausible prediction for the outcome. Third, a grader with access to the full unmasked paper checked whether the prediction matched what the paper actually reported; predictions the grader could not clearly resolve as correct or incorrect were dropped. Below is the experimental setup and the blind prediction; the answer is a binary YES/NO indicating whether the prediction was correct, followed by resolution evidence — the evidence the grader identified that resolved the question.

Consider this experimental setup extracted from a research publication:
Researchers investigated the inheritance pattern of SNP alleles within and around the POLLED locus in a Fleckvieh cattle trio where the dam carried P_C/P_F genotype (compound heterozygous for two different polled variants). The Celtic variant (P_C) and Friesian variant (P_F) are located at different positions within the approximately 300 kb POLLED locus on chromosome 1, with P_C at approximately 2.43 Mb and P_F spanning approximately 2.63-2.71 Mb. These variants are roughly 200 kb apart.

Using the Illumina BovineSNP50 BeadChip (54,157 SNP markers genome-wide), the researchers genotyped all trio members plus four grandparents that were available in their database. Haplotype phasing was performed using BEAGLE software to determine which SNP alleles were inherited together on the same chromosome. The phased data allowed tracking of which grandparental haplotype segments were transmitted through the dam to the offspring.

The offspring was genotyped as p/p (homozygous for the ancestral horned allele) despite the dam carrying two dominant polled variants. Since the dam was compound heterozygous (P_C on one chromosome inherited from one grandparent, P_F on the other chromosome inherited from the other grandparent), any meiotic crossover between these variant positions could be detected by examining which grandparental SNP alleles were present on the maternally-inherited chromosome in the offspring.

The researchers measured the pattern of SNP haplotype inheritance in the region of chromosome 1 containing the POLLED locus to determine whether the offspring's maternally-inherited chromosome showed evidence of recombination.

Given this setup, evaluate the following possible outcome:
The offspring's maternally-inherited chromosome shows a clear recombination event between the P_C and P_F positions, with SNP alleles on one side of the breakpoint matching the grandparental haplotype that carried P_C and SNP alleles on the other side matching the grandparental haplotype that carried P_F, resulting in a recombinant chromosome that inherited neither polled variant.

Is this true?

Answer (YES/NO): YES